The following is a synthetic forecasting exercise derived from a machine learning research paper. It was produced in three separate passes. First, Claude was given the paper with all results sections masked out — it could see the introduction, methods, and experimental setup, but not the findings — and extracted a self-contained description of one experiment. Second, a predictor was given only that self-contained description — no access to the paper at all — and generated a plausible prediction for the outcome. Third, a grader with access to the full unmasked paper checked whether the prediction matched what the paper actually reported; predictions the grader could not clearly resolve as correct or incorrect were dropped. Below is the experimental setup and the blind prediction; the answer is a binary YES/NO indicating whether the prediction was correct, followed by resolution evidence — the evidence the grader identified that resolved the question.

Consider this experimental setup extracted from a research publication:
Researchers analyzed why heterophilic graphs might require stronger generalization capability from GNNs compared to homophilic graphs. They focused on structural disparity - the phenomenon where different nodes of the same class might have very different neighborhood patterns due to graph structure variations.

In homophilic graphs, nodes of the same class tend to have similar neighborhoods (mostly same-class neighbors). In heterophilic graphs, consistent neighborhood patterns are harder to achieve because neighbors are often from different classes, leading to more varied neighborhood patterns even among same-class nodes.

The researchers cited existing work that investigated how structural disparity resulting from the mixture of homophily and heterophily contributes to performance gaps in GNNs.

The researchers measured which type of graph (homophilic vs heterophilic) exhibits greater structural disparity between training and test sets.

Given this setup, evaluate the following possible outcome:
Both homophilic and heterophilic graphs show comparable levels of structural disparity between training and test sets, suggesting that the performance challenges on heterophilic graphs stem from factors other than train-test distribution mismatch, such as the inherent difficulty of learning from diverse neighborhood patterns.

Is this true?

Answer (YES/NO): NO